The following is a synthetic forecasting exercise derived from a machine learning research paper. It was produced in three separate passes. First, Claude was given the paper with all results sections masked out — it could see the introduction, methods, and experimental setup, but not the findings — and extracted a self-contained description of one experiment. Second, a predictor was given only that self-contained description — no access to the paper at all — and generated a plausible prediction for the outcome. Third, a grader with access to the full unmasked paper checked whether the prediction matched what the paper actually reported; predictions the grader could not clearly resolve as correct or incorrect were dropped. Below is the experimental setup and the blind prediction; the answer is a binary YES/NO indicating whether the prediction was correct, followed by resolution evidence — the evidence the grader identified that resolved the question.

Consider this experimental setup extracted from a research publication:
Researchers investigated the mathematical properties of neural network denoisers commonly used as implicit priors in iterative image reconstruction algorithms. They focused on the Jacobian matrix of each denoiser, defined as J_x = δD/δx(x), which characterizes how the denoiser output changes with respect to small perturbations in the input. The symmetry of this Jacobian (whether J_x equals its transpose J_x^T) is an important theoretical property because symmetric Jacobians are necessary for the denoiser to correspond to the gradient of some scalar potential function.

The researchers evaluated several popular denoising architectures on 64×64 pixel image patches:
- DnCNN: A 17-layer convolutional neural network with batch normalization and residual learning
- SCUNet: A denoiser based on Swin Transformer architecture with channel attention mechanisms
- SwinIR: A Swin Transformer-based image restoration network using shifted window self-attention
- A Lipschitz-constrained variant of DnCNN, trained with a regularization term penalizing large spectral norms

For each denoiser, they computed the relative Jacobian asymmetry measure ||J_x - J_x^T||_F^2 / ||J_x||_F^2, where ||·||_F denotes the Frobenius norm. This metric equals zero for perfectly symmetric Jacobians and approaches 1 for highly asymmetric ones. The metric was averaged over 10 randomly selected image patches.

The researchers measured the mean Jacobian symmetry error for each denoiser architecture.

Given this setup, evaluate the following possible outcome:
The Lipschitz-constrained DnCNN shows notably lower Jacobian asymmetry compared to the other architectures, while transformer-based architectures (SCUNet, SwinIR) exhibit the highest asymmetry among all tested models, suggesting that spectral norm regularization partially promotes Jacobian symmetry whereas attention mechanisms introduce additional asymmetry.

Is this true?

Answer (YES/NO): YES